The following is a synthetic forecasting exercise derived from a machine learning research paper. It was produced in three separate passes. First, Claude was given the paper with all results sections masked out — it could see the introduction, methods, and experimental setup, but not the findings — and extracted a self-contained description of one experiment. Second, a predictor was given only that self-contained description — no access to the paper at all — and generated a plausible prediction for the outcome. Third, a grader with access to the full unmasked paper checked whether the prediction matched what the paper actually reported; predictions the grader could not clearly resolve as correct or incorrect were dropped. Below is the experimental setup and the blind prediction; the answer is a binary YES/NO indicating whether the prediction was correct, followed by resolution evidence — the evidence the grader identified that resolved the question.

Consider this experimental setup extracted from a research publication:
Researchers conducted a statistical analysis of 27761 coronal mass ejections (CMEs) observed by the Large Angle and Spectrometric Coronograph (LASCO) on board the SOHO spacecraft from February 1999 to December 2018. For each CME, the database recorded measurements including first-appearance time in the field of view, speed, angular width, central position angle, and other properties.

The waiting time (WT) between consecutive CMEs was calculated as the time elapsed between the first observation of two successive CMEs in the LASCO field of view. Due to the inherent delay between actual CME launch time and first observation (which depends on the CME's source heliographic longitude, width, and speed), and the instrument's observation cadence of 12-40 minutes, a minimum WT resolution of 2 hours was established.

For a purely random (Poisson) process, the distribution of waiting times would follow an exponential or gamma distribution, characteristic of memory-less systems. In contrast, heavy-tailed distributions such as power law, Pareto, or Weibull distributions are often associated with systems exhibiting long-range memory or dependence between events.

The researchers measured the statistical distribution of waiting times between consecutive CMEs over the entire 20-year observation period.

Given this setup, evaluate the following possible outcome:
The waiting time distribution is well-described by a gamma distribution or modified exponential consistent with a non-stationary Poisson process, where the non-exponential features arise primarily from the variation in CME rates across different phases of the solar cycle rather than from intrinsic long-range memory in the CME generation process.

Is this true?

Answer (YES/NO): NO